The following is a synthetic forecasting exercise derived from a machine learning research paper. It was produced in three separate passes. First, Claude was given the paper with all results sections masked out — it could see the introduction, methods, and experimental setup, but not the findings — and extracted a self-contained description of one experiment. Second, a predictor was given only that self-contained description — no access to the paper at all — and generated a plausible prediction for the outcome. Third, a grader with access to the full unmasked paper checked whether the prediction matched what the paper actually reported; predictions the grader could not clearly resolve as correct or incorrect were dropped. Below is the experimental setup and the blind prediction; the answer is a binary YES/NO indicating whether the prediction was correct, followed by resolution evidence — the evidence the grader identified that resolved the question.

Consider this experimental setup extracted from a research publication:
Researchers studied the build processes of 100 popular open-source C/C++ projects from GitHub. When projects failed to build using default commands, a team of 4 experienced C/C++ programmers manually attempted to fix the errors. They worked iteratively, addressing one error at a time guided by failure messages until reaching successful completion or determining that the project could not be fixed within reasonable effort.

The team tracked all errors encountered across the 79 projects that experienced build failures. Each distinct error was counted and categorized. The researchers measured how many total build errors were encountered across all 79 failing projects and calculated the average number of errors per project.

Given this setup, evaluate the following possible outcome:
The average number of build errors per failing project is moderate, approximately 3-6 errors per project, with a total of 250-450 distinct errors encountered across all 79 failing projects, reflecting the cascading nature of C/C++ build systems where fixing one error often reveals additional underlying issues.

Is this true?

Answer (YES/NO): YES